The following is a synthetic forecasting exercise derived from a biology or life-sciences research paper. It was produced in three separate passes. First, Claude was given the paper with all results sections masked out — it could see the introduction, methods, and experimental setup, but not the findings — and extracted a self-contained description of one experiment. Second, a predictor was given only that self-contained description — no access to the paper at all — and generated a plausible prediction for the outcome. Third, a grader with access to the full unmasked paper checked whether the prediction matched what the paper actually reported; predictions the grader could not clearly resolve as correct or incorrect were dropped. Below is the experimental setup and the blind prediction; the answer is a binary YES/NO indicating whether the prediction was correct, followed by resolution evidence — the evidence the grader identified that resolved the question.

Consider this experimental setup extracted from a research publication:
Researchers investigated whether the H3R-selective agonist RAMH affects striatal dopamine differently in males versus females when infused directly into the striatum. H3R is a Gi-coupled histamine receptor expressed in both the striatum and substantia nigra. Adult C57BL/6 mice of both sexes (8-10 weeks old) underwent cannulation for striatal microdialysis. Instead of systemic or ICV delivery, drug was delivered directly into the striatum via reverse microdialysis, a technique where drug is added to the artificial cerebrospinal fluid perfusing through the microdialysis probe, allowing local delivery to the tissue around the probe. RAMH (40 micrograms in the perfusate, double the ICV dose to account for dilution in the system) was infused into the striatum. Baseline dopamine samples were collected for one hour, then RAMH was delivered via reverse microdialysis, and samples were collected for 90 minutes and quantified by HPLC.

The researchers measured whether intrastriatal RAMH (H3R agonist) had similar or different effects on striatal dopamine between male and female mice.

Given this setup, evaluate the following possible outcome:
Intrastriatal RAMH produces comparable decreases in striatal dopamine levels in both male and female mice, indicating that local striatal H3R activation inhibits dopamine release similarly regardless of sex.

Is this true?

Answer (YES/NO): NO